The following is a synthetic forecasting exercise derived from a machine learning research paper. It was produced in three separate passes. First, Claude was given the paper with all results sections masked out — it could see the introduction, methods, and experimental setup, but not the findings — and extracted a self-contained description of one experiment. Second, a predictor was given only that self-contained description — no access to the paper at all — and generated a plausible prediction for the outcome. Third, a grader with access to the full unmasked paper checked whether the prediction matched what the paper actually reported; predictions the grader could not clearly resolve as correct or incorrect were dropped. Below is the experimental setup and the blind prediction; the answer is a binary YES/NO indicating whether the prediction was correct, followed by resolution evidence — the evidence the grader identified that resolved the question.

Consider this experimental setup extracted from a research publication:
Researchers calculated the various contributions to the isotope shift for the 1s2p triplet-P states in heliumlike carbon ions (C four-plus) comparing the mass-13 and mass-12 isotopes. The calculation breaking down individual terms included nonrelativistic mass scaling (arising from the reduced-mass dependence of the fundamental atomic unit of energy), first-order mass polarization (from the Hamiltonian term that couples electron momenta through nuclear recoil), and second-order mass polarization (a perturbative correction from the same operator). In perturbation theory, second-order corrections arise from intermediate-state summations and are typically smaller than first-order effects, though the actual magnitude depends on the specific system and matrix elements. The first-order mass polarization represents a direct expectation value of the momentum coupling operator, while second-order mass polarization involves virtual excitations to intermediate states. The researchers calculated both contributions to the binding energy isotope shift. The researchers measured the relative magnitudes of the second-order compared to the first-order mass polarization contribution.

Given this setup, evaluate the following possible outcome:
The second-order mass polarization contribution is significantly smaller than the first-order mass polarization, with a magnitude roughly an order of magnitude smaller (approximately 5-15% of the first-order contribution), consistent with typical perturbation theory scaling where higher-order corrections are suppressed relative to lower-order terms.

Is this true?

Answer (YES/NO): NO